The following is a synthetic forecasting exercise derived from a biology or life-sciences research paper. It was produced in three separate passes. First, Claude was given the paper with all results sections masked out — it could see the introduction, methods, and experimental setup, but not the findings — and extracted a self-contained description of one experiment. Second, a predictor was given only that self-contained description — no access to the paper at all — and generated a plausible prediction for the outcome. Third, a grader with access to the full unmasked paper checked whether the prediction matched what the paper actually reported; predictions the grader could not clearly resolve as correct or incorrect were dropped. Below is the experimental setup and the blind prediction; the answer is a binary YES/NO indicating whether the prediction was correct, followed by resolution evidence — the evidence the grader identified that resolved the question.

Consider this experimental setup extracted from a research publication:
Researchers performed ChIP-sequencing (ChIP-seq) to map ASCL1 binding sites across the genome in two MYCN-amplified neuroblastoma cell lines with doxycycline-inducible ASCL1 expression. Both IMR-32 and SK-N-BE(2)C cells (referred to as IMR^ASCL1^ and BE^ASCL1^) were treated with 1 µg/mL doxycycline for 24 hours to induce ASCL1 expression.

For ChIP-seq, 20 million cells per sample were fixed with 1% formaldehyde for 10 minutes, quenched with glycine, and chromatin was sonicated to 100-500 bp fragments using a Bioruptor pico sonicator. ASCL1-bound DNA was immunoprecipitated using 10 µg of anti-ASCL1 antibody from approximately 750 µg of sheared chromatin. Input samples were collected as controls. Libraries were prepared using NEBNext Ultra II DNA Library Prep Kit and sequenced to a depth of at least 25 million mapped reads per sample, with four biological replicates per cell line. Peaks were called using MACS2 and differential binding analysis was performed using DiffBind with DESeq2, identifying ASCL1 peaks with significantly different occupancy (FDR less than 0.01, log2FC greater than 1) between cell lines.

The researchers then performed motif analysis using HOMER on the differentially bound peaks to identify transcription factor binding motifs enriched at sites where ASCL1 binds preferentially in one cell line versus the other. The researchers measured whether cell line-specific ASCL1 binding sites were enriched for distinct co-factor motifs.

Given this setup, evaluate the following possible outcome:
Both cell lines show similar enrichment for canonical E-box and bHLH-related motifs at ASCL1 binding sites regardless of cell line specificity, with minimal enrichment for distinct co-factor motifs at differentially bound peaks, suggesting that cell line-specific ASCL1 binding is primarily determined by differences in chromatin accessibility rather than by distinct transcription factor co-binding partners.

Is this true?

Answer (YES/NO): NO